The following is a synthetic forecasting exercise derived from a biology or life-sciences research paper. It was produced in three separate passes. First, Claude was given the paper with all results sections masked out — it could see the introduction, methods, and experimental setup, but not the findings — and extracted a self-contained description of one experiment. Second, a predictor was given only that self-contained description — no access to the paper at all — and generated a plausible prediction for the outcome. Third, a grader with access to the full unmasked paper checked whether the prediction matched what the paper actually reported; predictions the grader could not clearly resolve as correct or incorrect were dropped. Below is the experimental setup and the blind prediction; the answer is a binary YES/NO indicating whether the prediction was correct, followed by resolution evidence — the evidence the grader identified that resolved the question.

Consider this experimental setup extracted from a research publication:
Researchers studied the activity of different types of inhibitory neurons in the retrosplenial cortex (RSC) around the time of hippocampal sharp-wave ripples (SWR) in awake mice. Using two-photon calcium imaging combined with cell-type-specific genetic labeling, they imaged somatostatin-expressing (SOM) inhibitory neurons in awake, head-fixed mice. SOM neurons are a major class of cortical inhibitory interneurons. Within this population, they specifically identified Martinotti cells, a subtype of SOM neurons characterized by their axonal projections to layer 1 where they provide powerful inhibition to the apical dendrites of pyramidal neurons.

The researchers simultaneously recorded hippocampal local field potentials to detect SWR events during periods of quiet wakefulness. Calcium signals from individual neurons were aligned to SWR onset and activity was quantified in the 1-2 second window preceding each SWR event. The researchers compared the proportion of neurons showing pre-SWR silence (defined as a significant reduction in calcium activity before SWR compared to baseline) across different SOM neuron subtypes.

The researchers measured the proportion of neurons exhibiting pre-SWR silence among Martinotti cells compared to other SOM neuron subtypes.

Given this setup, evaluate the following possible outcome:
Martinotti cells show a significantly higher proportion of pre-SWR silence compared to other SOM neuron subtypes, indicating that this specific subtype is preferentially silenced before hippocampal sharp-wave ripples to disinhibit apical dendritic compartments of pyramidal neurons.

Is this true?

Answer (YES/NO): YES